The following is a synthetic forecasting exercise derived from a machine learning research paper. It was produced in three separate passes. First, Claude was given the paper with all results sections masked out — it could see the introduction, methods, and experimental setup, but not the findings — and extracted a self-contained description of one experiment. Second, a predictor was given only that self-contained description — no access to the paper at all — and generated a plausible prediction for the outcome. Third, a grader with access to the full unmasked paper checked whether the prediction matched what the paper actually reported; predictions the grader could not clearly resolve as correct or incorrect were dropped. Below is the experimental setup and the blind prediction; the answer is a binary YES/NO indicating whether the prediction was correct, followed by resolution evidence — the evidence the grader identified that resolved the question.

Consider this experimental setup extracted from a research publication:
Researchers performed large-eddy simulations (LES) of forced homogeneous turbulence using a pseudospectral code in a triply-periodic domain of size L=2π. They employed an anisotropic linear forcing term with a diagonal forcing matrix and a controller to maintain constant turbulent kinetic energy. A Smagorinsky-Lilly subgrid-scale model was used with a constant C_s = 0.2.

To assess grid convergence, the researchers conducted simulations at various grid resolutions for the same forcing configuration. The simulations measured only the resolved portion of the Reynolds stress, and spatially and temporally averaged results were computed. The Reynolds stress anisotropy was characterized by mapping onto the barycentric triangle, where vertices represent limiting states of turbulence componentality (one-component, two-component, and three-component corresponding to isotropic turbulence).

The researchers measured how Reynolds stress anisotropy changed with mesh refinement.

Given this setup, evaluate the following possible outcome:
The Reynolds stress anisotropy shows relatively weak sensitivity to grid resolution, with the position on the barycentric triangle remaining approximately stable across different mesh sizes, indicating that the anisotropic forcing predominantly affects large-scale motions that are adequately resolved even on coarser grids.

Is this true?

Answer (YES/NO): NO